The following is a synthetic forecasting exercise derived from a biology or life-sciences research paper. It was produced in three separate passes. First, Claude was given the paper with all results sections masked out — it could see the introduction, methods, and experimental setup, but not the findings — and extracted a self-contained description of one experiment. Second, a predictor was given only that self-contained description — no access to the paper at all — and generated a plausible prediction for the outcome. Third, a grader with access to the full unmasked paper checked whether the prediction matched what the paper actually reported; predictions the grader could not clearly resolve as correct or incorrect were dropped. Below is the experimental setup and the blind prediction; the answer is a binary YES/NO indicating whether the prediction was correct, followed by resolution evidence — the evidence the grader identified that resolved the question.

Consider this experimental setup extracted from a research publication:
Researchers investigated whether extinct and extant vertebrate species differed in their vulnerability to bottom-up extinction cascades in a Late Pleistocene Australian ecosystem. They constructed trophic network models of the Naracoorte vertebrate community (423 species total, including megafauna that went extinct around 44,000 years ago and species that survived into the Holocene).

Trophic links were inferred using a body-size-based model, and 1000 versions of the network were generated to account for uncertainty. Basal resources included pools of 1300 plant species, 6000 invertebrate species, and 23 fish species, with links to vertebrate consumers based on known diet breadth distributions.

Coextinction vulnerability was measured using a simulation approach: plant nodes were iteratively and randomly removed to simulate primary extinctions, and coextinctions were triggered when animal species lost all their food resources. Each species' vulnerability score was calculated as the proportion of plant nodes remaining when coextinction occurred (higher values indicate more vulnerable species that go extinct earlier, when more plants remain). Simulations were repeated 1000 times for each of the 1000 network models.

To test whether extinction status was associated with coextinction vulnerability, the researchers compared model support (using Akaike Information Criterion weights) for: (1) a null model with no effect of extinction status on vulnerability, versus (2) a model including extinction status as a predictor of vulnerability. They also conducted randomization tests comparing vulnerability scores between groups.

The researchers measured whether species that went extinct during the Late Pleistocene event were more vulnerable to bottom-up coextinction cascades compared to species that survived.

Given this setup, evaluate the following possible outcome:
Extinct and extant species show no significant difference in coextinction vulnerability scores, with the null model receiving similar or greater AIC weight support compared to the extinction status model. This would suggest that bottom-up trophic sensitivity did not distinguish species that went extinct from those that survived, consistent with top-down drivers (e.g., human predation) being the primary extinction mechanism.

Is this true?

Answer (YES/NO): NO